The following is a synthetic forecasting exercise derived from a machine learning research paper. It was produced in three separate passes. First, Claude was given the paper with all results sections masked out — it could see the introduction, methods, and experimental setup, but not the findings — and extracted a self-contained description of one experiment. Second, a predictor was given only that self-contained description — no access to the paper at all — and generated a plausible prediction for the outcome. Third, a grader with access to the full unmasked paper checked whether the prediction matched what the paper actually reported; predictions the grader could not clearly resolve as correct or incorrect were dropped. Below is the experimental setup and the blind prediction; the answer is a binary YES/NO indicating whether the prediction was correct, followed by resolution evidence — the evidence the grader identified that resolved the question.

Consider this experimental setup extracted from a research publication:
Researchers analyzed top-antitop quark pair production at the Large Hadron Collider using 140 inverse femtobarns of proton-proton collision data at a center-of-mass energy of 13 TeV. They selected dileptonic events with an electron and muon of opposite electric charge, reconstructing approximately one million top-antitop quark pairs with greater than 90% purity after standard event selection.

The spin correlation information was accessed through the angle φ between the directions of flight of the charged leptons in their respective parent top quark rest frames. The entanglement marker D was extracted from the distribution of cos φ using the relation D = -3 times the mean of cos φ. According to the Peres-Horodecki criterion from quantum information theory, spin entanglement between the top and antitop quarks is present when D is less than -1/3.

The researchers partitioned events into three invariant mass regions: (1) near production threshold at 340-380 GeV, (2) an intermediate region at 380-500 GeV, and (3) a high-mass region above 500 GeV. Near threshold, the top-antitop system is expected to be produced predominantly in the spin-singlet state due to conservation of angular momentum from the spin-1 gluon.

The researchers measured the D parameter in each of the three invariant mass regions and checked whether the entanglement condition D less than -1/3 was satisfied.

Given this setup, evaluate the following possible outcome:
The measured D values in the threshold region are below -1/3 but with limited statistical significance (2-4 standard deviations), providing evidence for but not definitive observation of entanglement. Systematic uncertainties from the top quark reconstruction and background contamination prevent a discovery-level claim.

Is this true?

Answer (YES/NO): NO